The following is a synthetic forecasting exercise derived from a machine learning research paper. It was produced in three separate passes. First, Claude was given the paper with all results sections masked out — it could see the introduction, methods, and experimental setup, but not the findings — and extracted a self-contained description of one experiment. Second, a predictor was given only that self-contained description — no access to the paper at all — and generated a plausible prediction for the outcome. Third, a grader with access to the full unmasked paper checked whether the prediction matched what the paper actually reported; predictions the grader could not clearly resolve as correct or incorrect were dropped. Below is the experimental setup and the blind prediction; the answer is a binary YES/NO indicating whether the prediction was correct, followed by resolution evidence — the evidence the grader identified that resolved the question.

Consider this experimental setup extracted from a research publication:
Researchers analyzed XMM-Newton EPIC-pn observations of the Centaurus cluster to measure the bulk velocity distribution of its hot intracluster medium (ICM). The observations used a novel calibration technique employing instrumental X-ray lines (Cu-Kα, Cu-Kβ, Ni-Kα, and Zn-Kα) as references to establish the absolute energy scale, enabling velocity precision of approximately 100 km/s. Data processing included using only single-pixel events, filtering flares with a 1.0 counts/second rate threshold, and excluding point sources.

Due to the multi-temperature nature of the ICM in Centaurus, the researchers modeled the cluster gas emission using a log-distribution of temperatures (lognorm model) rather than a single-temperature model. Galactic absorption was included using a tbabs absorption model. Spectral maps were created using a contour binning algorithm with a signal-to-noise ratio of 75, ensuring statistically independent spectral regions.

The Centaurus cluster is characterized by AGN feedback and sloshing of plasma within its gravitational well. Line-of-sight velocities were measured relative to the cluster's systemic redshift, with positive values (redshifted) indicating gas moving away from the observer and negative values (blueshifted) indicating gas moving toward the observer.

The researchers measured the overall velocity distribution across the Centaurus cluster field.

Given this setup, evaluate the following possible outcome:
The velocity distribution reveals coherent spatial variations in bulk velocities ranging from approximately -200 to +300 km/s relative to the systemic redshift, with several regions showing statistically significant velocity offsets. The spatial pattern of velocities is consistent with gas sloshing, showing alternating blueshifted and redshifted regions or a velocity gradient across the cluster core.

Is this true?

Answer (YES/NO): NO